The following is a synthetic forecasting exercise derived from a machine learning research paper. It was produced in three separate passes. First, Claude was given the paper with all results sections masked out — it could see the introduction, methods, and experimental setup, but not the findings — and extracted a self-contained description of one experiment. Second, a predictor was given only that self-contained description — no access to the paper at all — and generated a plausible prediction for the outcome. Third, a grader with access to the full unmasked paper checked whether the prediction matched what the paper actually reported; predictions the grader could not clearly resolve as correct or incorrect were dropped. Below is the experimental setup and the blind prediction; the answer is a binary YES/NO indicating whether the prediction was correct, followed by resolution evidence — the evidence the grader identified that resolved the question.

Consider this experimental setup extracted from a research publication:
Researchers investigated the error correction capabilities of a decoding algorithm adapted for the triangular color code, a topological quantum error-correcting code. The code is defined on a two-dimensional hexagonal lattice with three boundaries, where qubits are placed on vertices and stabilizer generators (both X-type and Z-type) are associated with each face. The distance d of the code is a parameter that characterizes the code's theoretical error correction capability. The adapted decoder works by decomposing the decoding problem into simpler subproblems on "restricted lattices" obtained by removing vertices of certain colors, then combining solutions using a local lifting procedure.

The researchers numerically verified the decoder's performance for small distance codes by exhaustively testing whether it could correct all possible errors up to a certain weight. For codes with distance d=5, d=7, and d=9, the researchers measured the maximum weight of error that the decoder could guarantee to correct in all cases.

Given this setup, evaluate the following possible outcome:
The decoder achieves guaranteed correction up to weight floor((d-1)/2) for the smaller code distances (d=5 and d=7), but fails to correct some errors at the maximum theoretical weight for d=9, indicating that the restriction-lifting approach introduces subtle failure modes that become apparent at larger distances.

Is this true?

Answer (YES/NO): NO